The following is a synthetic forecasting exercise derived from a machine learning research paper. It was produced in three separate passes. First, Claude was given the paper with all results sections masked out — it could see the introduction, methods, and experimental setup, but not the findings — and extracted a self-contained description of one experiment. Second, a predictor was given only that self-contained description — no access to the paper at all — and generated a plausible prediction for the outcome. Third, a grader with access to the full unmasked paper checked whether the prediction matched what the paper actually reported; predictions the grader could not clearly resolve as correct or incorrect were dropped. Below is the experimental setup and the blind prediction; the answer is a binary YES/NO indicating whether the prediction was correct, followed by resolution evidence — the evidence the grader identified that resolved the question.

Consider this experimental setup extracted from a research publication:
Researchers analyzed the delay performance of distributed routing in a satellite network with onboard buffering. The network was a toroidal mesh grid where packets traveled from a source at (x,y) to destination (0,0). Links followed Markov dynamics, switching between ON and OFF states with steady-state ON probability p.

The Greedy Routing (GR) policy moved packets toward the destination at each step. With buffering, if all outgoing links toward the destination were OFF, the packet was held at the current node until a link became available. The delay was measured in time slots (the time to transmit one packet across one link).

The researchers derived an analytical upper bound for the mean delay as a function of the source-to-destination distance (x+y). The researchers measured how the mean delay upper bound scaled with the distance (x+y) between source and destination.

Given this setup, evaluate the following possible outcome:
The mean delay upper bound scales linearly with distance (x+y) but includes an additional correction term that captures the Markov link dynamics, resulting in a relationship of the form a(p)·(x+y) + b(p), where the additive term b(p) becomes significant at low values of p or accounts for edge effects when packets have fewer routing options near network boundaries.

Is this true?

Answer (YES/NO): NO